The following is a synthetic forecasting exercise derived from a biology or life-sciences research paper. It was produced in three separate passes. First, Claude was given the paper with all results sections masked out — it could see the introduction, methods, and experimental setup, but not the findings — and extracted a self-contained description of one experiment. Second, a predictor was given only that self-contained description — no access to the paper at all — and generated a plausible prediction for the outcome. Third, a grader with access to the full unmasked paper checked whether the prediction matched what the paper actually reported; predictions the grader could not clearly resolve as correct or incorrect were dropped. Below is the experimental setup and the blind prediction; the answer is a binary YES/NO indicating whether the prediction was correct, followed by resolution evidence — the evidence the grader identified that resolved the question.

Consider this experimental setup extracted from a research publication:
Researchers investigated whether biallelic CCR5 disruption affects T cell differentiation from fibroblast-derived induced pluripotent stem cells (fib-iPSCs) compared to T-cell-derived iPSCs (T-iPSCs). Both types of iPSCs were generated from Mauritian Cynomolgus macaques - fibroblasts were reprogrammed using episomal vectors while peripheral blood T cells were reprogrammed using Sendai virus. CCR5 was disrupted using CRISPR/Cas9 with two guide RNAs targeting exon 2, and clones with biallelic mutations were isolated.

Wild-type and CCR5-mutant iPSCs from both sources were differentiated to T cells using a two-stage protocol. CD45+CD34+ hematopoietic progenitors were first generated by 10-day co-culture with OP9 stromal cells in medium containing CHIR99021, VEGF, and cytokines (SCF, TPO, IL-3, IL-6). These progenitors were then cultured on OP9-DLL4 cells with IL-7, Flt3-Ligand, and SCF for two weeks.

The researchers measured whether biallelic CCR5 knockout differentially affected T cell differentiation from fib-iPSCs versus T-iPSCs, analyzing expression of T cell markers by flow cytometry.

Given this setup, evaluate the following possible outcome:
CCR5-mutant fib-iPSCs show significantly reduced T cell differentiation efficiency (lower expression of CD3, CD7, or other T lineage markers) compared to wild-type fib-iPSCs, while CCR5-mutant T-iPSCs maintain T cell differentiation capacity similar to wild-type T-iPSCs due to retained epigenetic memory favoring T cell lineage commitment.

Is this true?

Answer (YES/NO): NO